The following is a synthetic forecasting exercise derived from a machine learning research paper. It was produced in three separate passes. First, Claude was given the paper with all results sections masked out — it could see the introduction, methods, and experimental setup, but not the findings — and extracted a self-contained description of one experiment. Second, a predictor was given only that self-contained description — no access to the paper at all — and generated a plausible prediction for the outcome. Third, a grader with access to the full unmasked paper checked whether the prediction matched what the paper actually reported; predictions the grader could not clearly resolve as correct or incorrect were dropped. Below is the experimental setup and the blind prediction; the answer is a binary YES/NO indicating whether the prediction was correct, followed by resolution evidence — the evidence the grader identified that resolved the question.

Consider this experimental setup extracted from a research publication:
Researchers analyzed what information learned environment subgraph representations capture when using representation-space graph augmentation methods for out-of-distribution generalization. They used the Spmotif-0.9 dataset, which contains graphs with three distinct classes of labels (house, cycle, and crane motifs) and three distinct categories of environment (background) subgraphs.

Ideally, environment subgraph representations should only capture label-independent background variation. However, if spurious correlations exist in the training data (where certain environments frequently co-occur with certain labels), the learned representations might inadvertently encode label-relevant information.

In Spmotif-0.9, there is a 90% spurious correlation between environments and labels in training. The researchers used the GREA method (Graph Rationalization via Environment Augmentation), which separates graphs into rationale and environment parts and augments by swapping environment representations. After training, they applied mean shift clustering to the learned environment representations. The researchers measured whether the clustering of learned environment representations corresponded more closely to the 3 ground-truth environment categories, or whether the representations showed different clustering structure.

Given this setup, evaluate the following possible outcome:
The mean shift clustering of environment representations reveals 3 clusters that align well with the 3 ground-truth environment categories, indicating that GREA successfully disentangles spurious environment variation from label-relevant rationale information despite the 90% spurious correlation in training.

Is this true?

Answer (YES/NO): NO